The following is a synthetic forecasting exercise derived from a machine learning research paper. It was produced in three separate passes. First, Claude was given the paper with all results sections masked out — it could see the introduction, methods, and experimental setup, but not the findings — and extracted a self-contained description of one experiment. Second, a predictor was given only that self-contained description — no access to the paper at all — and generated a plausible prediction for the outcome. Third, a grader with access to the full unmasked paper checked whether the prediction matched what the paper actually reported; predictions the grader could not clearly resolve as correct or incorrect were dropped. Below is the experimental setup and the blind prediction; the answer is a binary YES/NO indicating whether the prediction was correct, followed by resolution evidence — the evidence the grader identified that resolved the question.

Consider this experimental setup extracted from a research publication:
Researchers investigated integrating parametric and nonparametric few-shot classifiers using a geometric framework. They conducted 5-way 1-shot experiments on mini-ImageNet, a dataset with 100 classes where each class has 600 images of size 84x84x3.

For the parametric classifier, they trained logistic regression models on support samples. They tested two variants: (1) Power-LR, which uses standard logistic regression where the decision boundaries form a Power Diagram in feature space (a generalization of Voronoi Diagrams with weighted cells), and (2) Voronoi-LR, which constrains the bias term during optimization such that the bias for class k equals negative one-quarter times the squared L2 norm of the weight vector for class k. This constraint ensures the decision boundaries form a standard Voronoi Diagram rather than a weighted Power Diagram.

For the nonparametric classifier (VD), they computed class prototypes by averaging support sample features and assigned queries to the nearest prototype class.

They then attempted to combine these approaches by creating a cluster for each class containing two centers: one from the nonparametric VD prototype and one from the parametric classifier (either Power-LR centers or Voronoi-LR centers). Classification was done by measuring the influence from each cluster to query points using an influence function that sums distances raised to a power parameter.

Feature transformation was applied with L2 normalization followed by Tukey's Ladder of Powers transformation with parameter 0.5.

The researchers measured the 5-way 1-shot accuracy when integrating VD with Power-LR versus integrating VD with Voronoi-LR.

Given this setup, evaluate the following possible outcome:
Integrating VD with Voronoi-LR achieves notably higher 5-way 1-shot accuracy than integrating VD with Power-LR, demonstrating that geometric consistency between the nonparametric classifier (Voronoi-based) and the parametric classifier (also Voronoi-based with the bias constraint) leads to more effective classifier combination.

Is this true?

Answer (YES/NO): YES